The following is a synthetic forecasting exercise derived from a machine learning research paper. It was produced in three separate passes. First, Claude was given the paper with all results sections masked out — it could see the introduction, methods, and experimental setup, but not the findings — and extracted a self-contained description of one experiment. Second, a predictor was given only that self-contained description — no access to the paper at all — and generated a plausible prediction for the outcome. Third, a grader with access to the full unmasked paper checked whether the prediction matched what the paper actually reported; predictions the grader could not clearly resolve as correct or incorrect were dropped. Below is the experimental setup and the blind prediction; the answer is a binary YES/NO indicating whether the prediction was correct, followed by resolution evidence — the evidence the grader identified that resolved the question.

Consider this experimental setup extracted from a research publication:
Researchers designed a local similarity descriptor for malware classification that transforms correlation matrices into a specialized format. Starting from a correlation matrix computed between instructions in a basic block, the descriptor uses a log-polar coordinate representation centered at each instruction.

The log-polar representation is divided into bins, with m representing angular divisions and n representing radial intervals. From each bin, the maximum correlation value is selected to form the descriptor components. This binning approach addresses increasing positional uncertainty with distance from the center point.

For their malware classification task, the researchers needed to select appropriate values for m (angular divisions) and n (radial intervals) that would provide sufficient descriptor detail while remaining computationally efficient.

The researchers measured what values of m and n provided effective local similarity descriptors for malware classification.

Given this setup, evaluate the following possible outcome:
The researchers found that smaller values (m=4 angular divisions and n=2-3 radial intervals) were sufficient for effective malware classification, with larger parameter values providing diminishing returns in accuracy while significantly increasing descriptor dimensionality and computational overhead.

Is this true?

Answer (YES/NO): NO